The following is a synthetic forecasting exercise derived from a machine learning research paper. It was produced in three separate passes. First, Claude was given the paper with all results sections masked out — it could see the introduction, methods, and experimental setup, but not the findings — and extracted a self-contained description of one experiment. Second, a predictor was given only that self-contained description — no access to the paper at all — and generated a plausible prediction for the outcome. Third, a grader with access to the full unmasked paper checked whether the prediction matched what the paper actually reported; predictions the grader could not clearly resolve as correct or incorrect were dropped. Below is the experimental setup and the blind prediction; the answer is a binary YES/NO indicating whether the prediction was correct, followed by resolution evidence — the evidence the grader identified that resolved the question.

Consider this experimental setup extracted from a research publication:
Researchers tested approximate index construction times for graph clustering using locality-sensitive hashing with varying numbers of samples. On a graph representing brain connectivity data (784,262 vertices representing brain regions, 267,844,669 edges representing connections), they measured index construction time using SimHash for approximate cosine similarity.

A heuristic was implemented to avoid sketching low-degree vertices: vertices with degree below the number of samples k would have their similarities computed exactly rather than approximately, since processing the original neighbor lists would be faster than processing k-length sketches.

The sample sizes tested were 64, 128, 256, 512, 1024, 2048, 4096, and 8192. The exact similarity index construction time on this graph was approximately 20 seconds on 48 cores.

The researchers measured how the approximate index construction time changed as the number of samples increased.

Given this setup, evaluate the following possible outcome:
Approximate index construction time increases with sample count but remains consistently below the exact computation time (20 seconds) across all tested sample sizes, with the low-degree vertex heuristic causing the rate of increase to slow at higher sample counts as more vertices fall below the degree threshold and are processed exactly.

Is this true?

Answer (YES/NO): NO